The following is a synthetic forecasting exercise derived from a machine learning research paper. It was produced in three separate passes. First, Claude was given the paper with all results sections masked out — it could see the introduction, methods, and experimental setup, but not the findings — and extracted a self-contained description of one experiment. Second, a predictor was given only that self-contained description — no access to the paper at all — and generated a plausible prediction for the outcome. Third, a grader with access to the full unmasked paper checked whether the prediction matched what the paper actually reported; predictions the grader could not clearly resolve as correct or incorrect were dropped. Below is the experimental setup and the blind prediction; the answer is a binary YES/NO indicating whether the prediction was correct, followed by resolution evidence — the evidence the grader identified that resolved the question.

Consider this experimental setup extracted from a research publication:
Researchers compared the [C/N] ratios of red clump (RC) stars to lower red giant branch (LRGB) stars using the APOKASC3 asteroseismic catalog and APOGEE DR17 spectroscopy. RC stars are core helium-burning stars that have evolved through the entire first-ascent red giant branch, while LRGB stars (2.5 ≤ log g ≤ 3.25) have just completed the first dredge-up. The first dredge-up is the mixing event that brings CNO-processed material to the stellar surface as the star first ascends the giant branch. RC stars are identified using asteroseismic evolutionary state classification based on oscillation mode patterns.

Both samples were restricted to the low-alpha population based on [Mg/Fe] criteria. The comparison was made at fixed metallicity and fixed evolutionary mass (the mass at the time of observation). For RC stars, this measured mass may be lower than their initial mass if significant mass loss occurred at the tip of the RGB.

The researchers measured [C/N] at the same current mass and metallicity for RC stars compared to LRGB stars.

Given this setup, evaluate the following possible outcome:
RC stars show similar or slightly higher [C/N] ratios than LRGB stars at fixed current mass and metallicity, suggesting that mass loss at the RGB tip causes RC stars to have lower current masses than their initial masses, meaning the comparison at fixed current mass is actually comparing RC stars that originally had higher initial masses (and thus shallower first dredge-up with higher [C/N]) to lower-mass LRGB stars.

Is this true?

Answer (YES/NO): NO